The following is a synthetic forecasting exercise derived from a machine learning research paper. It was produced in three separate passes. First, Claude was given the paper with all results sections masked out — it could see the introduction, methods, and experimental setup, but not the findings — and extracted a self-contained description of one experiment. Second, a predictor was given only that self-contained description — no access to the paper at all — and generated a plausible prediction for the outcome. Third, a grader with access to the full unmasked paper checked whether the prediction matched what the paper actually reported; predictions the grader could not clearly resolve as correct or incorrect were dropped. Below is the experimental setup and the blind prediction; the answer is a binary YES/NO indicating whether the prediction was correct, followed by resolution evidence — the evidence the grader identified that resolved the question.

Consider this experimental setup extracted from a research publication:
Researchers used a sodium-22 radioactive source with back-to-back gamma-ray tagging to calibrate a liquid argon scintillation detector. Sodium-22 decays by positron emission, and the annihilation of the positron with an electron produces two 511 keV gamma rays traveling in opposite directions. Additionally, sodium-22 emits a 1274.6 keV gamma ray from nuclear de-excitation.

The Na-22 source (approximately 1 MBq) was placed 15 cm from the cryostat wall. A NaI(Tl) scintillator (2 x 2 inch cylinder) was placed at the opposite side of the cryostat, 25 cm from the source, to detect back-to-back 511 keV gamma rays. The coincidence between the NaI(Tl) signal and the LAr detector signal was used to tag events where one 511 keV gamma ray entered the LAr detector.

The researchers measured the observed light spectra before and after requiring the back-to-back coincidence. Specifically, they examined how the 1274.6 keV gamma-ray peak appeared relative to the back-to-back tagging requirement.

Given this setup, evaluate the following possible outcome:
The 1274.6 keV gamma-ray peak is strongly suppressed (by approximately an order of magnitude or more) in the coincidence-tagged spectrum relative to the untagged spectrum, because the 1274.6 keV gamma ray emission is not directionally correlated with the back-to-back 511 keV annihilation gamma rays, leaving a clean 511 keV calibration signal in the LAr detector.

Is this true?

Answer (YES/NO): YES